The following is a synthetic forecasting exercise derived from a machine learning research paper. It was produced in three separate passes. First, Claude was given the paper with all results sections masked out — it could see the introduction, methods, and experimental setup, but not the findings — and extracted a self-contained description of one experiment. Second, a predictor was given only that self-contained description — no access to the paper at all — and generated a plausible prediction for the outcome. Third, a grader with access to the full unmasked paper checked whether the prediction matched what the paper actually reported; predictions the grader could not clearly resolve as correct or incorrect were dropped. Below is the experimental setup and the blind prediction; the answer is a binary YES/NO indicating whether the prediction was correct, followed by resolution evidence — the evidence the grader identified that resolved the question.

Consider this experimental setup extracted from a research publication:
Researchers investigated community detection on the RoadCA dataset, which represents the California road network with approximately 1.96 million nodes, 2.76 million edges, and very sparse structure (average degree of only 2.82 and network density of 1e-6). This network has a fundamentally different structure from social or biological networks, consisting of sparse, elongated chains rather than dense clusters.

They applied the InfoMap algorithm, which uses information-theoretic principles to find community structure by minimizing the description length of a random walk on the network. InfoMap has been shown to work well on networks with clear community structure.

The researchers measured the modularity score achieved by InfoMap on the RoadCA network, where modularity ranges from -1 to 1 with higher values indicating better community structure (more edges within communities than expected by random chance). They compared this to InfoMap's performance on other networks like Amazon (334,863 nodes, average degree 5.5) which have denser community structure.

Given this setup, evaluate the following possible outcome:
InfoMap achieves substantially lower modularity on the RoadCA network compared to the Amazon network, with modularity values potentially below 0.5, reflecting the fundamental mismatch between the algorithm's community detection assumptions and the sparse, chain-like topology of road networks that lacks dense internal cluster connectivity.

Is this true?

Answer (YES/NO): NO